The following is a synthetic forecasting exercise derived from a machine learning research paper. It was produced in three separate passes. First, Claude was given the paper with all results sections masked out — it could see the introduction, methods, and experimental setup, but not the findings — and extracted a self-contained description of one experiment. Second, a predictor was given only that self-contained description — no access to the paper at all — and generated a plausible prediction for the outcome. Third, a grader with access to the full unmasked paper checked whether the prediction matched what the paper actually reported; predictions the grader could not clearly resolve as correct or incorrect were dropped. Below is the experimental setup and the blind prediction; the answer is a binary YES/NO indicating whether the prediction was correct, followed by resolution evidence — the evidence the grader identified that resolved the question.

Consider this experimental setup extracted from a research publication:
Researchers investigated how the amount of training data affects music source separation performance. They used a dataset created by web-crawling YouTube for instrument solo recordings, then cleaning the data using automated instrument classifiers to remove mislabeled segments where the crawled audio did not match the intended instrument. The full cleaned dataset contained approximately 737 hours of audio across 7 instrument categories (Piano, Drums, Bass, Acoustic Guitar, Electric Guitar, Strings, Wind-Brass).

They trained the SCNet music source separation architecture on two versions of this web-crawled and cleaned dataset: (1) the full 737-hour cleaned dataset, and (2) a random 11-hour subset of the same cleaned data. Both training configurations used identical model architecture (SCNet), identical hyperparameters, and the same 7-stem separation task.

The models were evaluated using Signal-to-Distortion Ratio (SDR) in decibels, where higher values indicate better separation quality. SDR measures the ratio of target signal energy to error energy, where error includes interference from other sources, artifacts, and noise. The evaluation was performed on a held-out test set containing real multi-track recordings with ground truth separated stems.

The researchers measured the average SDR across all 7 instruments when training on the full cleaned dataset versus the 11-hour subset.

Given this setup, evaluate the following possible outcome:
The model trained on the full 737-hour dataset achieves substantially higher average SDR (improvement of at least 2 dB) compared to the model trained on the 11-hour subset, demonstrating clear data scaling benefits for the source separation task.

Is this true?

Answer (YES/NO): NO